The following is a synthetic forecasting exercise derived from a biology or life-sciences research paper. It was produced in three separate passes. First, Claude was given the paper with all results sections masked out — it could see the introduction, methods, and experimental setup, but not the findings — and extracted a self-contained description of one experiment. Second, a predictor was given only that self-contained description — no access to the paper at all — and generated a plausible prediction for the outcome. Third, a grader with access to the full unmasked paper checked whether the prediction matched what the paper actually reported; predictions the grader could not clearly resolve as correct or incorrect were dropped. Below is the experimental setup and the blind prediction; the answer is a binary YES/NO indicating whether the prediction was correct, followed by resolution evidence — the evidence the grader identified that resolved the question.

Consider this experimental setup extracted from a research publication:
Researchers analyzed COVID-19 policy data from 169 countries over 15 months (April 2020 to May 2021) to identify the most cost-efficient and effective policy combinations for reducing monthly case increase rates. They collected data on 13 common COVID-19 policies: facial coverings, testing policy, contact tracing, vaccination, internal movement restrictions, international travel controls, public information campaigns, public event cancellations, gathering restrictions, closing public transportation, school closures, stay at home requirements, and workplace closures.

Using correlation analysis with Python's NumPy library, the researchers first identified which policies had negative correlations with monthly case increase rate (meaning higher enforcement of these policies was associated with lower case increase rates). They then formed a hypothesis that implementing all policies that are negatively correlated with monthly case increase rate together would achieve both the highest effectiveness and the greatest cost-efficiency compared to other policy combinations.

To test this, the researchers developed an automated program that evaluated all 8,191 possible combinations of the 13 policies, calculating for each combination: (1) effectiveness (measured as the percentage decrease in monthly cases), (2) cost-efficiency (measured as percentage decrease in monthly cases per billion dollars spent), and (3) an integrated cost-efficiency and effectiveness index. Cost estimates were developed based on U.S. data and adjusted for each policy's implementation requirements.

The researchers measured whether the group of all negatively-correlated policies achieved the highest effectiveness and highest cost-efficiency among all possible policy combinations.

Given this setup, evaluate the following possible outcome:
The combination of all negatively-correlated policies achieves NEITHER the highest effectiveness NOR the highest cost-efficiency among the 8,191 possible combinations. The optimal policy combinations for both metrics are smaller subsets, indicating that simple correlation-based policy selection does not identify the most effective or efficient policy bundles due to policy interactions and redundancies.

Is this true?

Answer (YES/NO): YES